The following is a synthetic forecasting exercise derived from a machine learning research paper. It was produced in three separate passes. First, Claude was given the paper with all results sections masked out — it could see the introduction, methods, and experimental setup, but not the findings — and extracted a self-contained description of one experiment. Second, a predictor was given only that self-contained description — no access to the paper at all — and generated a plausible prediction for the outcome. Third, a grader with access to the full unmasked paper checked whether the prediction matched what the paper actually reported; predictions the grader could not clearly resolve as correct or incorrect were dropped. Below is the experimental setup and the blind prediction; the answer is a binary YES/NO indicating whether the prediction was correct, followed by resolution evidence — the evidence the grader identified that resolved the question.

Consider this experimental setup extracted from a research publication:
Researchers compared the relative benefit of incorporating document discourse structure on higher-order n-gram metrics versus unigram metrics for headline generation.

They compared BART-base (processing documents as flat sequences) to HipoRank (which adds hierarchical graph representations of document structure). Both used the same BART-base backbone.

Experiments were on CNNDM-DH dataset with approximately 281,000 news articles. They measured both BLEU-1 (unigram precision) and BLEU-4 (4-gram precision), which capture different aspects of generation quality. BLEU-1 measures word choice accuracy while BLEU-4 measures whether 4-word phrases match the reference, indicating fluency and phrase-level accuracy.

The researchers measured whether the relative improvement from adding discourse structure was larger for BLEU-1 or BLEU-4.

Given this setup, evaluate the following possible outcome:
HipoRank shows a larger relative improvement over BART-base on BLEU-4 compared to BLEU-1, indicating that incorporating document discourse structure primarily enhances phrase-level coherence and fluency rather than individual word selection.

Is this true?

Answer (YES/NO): YES